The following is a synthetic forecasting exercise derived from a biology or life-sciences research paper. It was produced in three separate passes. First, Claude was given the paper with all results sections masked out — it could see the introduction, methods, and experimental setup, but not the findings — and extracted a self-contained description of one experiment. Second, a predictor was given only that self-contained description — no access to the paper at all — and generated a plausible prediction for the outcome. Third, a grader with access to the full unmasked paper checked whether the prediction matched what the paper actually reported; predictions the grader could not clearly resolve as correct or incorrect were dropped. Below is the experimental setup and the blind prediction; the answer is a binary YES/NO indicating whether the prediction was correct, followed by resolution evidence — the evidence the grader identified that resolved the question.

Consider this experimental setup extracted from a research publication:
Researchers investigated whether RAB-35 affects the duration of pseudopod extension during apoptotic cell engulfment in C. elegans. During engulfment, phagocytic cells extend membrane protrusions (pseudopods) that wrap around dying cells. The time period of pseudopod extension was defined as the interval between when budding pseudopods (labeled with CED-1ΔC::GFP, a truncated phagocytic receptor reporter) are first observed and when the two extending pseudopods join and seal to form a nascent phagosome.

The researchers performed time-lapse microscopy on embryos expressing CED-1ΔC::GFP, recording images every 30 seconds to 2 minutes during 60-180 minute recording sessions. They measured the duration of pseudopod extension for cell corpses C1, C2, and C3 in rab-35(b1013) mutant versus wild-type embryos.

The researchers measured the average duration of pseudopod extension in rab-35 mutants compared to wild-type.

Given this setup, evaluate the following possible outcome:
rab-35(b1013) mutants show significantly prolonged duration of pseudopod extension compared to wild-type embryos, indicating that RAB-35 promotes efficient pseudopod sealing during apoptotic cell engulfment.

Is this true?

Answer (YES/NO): NO